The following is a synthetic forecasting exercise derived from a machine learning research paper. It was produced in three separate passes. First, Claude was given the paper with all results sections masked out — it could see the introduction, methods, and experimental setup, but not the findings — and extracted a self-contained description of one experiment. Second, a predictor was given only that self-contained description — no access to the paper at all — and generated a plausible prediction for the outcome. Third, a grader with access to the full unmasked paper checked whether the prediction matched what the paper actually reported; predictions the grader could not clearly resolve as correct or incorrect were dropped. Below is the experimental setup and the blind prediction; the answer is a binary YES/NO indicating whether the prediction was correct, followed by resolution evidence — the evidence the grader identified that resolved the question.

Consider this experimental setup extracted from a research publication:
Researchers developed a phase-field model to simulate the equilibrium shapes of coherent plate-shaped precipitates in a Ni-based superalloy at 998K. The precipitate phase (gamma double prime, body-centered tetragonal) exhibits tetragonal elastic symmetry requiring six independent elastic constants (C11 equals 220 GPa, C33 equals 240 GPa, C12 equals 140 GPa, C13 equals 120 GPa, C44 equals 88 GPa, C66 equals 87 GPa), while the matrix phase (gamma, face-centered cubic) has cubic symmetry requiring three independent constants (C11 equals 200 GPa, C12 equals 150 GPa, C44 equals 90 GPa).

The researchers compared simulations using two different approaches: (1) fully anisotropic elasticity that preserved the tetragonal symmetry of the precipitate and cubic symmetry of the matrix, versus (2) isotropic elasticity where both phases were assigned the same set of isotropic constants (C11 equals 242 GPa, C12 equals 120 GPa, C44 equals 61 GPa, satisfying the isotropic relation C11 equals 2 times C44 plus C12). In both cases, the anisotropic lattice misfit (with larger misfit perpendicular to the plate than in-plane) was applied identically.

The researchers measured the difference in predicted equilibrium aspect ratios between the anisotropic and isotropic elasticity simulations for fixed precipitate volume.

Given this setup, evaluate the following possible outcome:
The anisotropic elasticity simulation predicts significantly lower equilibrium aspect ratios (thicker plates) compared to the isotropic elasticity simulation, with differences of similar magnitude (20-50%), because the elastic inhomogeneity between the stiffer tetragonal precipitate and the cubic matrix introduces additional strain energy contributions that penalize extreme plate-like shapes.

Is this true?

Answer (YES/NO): NO